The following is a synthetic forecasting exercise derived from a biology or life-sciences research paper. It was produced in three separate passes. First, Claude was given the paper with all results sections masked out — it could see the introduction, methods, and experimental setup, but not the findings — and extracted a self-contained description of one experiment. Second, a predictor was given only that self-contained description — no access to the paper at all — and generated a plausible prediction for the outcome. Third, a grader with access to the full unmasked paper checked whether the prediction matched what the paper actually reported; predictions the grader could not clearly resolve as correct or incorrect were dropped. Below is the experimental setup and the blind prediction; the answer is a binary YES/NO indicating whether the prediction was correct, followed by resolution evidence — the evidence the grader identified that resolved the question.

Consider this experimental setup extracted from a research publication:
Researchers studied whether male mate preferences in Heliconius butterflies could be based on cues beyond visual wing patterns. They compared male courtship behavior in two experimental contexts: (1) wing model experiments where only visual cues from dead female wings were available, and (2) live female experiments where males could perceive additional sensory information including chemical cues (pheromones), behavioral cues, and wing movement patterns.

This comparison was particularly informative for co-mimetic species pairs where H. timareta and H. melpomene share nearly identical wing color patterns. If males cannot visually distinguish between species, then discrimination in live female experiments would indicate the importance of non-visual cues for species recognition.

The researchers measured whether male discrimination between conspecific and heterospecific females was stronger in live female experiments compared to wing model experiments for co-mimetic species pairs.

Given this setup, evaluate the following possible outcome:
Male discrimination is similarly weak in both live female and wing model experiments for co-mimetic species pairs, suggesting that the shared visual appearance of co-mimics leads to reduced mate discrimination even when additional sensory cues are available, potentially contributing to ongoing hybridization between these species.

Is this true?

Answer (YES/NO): NO